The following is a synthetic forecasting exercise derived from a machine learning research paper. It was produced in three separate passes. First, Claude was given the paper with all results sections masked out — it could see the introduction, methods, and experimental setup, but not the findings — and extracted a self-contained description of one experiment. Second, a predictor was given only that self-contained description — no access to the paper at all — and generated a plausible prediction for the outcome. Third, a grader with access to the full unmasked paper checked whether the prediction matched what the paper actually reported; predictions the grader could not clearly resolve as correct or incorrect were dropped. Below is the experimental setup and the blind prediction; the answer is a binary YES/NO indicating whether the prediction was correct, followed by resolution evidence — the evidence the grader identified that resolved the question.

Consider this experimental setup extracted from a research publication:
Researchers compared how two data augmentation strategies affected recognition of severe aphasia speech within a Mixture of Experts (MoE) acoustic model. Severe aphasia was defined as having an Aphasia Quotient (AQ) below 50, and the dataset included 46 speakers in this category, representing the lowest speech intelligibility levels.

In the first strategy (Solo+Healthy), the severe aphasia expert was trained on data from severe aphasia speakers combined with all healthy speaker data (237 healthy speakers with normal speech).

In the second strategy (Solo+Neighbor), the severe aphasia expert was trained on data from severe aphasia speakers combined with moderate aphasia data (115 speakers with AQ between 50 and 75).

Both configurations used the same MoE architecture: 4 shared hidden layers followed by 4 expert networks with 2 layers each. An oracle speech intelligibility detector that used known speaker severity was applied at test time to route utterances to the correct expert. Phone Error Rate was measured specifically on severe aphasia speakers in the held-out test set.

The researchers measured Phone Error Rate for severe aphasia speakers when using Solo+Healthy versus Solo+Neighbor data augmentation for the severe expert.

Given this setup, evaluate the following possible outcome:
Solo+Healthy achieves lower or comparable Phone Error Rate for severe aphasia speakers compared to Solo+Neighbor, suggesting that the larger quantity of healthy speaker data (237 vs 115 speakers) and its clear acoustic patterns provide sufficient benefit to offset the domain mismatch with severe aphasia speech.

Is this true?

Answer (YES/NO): NO